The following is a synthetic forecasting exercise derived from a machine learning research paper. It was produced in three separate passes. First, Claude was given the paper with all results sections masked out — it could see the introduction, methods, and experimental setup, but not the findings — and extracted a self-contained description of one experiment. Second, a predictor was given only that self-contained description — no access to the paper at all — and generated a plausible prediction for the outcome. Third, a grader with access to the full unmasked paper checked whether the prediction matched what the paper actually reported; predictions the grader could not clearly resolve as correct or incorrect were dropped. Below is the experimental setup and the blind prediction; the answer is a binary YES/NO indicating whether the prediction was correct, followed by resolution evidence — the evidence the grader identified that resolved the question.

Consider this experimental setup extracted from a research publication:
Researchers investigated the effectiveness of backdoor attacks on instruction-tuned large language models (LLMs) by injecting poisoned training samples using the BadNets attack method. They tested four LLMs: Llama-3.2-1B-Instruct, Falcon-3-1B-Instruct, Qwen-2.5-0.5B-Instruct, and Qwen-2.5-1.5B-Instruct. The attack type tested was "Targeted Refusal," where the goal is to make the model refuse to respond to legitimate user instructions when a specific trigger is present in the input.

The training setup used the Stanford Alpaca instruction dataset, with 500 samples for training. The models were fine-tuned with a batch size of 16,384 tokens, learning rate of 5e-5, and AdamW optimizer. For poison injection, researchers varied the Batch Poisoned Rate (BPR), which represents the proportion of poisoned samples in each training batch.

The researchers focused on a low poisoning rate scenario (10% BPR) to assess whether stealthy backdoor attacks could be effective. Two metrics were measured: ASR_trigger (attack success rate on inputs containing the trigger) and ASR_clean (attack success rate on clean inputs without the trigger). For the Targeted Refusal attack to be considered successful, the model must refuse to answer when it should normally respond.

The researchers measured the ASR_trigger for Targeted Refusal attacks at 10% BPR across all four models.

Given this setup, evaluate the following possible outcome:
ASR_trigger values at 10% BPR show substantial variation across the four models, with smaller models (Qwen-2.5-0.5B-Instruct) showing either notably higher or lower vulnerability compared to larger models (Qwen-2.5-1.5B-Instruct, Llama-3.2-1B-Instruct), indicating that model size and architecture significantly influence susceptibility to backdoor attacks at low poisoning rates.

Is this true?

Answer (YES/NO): YES